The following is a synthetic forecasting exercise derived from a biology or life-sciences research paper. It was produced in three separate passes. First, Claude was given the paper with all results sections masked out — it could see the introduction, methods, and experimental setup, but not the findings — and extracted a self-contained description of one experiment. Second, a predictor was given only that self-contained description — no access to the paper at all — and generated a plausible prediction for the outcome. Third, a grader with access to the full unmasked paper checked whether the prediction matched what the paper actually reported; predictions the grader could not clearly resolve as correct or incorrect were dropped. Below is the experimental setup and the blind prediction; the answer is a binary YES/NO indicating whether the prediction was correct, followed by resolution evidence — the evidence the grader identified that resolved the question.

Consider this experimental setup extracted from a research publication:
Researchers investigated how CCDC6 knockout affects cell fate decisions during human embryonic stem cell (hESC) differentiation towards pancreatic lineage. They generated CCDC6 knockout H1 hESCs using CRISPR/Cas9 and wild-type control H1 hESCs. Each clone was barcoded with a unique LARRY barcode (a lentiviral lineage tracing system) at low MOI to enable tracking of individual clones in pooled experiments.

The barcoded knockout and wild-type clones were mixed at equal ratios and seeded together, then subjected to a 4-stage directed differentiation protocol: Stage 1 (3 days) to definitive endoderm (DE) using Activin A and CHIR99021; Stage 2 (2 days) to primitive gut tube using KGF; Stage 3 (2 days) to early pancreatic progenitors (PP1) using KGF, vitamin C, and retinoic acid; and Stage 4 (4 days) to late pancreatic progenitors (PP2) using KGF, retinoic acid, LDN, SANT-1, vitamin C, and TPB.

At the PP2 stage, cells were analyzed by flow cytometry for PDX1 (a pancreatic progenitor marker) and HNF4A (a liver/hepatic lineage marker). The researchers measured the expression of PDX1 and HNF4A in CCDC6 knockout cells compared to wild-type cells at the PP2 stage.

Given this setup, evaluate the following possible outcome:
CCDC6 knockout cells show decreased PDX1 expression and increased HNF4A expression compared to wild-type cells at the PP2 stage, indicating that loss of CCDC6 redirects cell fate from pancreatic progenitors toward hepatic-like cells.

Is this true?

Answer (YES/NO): YES